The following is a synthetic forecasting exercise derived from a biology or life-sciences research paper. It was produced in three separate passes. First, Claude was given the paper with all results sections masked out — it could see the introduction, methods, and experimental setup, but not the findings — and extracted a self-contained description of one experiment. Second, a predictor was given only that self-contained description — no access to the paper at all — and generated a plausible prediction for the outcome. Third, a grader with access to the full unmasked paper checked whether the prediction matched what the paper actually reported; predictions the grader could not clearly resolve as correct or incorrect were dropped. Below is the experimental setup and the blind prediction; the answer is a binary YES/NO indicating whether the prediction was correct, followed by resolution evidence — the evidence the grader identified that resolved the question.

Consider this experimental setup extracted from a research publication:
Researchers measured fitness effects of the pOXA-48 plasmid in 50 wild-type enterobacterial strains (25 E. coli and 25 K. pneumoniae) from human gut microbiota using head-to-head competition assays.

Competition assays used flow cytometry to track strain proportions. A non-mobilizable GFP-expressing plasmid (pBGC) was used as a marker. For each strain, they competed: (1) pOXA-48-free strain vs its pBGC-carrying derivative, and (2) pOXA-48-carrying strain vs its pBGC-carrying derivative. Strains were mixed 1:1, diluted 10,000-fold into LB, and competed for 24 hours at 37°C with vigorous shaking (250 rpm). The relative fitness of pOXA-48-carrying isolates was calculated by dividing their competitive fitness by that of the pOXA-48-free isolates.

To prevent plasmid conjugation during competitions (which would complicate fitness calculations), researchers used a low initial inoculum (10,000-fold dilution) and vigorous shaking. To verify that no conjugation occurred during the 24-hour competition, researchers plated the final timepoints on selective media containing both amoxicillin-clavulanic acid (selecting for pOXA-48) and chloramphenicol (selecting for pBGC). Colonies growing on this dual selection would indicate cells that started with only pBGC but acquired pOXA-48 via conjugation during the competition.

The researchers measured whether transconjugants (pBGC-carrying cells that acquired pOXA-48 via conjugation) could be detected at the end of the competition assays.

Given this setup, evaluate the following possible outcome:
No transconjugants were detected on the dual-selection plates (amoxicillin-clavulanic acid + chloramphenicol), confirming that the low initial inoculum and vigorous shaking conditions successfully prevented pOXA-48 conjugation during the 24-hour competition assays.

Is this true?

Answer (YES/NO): YES